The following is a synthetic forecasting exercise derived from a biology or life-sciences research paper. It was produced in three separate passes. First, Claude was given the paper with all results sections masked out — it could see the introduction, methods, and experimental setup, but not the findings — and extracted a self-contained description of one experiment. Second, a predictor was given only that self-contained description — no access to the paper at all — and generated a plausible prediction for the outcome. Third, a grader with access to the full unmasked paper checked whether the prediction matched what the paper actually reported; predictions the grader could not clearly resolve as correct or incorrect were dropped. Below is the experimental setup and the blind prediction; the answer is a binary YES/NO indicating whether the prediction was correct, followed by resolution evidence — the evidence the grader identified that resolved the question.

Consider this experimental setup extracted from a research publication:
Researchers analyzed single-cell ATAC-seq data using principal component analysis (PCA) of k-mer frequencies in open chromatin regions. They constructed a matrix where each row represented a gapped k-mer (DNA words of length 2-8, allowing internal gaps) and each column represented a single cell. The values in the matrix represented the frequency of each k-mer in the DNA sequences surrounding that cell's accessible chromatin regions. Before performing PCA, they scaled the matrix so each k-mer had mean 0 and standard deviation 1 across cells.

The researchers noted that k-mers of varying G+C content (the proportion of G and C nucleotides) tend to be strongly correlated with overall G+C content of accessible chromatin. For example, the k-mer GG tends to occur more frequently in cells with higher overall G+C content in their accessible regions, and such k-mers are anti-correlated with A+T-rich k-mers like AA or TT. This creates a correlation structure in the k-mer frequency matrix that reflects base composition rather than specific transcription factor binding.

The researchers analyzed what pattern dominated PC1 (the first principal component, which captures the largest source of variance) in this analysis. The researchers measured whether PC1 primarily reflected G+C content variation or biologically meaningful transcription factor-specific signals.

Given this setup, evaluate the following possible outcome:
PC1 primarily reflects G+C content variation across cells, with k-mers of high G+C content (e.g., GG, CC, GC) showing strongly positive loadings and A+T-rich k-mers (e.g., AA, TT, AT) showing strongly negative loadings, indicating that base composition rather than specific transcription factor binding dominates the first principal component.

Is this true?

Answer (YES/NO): YES